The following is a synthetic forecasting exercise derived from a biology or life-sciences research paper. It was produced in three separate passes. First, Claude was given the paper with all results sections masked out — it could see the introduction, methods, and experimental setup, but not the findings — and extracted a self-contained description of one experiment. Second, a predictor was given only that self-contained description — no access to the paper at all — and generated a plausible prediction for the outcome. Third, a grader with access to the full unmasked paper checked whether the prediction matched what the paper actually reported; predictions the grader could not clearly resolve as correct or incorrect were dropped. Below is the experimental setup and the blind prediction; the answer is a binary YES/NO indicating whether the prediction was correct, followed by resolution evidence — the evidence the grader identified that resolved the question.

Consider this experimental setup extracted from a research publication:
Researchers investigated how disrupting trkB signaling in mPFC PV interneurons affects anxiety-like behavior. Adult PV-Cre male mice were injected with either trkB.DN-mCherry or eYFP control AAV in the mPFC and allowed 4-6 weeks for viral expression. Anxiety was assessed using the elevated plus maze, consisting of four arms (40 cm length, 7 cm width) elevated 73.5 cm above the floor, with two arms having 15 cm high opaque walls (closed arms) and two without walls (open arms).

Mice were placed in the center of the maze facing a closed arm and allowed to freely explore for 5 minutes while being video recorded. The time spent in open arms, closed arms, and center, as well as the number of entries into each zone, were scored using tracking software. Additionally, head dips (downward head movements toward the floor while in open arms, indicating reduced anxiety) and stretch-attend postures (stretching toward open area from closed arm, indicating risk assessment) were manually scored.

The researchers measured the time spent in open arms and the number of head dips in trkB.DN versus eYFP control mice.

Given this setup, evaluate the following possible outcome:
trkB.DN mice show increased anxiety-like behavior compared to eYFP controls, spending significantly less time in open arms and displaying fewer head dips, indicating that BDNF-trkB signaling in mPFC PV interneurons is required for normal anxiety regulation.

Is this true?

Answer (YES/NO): NO